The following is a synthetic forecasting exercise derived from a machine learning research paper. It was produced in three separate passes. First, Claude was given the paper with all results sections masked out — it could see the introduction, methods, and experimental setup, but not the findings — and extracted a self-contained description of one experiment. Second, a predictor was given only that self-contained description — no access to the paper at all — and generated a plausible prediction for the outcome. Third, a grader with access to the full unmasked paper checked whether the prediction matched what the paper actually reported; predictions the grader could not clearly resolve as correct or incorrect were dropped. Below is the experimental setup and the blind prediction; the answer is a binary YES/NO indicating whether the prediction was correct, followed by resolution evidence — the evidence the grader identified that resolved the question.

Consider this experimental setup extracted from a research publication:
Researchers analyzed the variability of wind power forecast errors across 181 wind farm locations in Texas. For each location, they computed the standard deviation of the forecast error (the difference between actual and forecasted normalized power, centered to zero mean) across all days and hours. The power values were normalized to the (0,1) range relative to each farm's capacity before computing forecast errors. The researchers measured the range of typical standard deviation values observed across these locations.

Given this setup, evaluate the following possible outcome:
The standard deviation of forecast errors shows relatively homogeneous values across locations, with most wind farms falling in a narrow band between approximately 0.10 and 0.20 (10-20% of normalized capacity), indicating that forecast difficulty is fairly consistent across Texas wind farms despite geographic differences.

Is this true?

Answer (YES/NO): NO